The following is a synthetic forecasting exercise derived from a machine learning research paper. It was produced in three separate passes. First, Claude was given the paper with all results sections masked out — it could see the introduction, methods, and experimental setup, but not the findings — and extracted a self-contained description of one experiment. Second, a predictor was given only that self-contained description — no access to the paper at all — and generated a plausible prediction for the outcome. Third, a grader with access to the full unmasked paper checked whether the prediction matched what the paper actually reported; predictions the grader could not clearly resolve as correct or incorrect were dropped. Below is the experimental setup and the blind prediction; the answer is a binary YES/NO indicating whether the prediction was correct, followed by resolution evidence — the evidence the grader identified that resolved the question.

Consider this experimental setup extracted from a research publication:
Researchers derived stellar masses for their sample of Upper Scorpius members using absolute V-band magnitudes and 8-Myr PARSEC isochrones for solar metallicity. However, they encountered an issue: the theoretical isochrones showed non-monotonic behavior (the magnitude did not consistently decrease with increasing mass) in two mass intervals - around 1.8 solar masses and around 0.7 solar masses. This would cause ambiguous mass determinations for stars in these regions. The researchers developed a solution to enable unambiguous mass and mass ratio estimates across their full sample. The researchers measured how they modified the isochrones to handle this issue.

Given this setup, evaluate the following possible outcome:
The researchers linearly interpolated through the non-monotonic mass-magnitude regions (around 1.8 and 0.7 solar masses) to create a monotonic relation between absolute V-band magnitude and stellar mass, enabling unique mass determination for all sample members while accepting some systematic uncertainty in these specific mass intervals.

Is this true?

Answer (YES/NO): YES